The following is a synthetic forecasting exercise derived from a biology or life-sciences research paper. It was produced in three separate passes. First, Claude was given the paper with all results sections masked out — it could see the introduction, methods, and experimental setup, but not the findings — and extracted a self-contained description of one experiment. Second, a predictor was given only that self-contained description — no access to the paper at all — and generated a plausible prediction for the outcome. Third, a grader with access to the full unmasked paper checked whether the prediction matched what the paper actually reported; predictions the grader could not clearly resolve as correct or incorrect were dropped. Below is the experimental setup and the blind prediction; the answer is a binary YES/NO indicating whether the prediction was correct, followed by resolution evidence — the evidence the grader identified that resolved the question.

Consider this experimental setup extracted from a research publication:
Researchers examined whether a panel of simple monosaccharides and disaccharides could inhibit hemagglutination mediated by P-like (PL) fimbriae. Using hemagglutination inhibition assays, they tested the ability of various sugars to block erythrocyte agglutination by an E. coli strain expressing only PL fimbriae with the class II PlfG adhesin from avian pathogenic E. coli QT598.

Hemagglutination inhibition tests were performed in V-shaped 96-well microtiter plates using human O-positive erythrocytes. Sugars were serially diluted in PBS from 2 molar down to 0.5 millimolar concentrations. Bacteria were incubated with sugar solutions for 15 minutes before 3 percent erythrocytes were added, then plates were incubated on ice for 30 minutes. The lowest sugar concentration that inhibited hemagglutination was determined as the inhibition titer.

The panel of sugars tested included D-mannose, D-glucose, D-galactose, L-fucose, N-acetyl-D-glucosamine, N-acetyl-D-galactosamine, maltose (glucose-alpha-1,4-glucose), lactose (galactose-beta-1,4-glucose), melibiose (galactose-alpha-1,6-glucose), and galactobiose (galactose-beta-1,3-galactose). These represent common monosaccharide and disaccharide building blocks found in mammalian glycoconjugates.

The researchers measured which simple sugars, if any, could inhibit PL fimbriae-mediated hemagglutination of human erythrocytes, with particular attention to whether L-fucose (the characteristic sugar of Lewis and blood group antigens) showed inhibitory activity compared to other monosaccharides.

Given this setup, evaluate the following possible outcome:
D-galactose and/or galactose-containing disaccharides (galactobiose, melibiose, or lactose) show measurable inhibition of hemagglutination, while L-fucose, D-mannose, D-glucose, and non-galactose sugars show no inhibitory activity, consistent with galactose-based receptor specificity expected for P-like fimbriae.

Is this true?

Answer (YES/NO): NO